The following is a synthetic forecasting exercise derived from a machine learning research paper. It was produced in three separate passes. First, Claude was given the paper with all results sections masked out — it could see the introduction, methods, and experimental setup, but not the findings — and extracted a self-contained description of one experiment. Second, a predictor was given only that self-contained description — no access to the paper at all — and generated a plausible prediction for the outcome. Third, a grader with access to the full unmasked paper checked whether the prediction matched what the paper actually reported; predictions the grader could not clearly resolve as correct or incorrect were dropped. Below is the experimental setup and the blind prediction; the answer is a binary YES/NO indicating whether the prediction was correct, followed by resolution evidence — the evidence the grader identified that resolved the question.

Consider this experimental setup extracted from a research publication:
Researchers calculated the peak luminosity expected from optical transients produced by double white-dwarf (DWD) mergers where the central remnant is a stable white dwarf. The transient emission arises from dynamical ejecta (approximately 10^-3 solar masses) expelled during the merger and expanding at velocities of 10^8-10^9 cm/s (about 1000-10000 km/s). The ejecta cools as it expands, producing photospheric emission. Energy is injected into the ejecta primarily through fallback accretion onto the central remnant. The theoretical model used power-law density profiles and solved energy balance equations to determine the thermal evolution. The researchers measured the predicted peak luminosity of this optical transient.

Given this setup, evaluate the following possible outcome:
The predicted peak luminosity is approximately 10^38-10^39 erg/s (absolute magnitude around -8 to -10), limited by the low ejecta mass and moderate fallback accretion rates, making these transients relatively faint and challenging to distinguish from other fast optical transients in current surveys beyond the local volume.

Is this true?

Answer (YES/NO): NO